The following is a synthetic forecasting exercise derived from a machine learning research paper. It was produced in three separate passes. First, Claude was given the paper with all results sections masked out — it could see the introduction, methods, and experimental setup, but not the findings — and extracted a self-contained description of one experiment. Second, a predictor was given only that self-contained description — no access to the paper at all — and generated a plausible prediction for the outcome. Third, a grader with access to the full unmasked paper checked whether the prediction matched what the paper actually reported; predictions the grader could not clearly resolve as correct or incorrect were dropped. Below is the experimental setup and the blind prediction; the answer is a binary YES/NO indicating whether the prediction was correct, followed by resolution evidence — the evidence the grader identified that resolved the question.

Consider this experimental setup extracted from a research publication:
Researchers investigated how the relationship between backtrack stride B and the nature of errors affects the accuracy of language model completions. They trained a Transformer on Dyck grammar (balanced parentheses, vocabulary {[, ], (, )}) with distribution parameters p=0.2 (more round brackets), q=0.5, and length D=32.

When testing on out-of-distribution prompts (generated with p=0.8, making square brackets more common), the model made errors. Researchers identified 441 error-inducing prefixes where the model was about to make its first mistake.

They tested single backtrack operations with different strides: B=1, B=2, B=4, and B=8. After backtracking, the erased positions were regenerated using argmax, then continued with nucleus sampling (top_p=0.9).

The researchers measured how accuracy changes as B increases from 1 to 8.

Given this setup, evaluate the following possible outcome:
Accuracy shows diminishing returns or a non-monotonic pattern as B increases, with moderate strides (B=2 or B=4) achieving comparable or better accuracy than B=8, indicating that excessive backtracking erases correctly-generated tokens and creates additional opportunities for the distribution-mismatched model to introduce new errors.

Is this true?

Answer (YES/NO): NO